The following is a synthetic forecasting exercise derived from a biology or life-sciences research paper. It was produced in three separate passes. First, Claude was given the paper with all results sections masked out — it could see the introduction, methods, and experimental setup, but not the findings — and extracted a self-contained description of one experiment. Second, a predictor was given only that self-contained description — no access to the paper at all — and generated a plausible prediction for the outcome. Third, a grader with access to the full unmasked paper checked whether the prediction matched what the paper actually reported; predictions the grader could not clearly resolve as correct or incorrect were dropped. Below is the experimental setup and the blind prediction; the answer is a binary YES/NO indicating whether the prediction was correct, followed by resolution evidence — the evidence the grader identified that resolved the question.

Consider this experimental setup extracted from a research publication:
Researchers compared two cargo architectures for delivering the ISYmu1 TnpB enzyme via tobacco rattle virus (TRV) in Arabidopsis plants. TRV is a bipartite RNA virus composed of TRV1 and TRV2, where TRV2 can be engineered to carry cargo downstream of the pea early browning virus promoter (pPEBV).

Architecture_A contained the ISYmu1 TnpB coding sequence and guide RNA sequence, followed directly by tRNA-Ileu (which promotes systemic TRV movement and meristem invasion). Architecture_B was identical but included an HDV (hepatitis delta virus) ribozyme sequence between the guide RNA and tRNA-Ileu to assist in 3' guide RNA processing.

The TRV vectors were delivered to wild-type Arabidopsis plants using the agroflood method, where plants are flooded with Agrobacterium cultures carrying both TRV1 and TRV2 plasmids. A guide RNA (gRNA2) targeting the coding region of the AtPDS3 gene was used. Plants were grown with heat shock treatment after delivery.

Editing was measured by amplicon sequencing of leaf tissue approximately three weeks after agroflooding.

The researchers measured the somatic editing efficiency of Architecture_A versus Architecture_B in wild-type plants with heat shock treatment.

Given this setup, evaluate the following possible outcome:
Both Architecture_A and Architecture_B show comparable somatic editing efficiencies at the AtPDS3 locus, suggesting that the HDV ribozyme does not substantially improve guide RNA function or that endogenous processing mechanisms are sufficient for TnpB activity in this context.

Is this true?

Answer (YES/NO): NO